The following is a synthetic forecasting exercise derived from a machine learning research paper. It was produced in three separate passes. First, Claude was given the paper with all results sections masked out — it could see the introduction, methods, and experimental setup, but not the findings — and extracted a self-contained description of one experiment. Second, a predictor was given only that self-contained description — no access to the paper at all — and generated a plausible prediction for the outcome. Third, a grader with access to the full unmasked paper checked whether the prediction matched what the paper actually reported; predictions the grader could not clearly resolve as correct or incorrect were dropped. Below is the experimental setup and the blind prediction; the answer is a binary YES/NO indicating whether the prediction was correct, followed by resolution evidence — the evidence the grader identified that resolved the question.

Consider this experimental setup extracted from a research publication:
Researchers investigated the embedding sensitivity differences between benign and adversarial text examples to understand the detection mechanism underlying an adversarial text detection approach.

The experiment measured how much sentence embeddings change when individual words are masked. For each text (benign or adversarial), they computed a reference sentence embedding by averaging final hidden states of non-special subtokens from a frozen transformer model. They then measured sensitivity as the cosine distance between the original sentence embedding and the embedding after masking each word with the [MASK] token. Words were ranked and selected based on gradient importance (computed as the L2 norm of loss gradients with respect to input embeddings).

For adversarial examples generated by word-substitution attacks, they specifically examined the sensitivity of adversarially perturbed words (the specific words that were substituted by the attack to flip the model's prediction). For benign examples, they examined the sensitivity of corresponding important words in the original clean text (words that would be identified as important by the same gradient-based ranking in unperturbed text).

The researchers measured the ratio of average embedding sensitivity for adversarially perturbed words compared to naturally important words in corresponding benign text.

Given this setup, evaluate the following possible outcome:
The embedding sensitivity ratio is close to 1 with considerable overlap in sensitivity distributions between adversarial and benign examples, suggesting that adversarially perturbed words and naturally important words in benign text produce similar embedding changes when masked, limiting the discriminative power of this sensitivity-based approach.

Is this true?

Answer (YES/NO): NO